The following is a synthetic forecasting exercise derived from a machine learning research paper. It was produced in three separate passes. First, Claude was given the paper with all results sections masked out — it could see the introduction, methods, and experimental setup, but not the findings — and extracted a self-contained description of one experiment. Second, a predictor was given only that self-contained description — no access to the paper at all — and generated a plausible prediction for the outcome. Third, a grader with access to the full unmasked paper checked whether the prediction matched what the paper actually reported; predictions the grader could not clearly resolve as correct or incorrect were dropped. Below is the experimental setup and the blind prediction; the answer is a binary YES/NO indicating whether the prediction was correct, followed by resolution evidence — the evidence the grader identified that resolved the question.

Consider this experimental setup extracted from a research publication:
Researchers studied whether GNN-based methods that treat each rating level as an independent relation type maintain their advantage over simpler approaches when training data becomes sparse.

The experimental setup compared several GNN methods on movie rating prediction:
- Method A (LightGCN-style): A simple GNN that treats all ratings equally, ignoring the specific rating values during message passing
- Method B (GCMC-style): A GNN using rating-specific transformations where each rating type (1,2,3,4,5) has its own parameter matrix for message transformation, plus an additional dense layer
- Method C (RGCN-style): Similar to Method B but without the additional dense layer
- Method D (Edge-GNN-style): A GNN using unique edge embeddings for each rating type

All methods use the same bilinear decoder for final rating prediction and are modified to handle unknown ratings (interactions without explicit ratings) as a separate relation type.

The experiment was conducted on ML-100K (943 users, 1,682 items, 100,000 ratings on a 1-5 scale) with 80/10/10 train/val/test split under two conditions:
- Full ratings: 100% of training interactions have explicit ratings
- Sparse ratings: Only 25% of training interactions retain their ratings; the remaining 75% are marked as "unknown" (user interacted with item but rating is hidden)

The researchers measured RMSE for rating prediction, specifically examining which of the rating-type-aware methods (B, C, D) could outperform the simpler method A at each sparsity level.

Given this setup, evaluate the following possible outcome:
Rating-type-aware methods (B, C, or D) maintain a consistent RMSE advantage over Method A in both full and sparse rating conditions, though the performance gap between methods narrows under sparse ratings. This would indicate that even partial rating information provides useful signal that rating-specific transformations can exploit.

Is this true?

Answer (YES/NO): NO